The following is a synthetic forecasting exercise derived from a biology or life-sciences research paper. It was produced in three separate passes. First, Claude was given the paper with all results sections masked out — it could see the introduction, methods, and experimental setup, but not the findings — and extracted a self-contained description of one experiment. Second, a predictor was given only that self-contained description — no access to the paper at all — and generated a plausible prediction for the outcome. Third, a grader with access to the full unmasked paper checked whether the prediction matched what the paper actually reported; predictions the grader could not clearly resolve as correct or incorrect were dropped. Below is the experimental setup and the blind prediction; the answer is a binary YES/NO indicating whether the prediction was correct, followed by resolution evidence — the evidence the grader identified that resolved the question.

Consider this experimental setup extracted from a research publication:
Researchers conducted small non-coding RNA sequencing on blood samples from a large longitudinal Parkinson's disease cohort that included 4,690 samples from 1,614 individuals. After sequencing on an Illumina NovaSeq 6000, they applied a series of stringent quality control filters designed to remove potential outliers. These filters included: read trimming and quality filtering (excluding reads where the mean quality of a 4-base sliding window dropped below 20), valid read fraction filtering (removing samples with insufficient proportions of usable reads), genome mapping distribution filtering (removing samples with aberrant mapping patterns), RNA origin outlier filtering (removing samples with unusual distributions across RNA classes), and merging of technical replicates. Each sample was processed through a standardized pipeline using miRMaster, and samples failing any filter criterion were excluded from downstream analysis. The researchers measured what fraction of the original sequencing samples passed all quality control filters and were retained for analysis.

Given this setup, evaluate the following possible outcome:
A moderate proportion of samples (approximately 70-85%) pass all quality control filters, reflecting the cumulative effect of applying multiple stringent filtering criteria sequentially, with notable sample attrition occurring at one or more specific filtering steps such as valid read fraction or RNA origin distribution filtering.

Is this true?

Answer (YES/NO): YES